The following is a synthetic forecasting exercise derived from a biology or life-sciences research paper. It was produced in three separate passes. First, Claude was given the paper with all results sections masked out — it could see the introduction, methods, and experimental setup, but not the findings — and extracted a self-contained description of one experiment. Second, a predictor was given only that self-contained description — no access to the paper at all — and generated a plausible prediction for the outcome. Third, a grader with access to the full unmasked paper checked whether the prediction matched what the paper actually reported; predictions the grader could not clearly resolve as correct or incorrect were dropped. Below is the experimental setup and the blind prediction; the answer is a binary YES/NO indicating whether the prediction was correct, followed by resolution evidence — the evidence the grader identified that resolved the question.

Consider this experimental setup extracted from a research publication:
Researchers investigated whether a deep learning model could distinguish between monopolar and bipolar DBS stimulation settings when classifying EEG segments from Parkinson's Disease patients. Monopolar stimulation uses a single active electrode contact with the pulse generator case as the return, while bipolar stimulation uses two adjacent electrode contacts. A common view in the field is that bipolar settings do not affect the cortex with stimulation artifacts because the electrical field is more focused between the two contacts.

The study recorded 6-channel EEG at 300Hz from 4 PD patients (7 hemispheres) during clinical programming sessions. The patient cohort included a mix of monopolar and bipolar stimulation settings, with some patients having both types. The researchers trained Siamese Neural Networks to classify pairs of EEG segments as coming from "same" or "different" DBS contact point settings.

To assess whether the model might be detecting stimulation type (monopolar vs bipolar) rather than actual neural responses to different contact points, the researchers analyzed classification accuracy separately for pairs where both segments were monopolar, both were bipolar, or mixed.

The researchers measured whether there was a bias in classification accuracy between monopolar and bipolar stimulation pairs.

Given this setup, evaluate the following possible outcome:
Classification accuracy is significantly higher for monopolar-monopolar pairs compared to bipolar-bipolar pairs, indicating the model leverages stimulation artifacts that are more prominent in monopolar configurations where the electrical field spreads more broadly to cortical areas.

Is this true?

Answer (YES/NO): NO